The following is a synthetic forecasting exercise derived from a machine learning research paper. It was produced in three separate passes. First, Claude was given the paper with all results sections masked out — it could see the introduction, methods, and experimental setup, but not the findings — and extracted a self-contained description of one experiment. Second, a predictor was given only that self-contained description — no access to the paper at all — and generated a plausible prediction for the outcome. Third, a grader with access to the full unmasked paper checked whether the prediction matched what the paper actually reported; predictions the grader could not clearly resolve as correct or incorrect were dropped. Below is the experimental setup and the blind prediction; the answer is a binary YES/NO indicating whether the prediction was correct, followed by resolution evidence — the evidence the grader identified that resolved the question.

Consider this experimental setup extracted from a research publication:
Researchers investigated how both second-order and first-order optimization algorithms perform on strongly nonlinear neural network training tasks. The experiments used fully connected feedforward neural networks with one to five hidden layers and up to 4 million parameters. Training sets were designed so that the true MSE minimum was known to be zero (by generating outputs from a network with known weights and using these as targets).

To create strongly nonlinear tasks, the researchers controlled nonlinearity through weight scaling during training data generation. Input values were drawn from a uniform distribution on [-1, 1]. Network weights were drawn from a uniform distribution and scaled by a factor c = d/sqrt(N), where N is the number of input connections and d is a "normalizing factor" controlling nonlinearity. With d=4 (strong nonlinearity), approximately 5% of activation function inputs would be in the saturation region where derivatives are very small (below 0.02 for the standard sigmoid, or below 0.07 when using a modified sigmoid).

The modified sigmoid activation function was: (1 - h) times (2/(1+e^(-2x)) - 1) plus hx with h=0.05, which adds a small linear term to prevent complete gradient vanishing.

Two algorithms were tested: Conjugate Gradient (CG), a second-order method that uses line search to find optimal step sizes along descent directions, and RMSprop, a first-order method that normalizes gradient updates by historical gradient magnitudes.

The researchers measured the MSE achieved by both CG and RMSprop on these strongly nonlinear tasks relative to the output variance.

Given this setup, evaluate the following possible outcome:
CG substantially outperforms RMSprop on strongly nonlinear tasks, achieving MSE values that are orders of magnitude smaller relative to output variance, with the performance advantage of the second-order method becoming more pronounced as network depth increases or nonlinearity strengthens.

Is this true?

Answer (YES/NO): NO